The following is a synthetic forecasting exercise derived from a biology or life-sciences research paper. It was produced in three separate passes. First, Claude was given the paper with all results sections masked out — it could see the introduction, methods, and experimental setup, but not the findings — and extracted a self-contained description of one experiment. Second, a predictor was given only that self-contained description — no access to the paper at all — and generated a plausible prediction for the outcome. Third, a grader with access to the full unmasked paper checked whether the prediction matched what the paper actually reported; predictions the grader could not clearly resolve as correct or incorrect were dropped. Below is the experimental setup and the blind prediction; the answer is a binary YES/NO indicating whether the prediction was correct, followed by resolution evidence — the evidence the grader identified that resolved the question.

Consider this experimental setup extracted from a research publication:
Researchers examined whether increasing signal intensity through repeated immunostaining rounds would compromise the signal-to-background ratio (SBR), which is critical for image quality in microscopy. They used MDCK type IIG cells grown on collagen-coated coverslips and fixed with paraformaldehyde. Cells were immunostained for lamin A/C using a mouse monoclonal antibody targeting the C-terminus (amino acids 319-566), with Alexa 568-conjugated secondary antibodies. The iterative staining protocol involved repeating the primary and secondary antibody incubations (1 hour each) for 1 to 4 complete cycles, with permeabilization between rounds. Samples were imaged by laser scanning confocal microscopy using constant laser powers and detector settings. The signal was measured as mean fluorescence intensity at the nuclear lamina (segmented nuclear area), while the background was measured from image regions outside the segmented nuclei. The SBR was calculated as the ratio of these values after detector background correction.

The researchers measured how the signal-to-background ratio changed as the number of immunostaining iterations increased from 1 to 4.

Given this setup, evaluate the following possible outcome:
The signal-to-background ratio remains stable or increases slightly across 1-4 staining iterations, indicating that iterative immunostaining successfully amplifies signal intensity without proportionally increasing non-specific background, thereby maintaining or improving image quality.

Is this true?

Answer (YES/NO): NO